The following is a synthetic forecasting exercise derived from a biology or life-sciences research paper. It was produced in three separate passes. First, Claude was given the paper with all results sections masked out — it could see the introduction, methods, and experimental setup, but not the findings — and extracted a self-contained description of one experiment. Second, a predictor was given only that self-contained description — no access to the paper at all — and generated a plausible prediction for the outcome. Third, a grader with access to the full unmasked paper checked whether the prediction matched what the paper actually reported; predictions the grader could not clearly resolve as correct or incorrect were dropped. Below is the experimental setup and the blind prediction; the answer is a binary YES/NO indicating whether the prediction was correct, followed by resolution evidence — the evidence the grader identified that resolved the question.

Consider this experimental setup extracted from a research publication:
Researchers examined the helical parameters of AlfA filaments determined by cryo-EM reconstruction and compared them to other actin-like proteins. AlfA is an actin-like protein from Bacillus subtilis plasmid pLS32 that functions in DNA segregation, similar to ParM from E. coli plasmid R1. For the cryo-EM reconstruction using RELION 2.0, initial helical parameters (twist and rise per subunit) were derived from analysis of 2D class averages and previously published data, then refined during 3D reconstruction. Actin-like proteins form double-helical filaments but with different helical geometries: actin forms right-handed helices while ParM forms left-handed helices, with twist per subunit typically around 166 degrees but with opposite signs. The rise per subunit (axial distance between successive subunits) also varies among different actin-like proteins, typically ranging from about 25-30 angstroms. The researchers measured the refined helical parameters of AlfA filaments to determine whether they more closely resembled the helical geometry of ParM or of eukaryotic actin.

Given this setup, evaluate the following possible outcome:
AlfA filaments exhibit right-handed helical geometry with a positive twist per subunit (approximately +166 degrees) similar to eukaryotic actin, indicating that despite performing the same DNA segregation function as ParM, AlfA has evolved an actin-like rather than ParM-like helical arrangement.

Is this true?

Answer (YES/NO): NO